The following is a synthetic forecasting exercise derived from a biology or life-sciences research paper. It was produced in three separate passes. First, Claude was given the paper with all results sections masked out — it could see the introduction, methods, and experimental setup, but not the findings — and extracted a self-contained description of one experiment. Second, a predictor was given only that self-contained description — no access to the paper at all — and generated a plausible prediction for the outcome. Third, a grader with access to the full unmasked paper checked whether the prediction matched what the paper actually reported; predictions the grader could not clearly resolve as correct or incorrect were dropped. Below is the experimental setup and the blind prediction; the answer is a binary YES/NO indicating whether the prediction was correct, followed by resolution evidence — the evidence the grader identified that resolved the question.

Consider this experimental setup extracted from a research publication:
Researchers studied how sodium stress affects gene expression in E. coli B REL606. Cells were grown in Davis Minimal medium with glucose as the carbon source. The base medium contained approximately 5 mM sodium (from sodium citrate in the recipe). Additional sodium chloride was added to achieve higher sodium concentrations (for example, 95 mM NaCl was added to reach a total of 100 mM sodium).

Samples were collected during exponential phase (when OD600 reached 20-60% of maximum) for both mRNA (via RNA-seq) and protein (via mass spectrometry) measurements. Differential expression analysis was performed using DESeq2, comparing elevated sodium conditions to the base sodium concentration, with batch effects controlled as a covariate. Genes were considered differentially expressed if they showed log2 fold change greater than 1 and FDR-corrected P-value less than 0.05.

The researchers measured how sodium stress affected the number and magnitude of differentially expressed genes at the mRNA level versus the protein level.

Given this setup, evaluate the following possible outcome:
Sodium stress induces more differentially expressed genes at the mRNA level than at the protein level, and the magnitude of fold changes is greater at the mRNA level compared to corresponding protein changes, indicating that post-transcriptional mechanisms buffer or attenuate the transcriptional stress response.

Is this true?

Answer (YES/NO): NO